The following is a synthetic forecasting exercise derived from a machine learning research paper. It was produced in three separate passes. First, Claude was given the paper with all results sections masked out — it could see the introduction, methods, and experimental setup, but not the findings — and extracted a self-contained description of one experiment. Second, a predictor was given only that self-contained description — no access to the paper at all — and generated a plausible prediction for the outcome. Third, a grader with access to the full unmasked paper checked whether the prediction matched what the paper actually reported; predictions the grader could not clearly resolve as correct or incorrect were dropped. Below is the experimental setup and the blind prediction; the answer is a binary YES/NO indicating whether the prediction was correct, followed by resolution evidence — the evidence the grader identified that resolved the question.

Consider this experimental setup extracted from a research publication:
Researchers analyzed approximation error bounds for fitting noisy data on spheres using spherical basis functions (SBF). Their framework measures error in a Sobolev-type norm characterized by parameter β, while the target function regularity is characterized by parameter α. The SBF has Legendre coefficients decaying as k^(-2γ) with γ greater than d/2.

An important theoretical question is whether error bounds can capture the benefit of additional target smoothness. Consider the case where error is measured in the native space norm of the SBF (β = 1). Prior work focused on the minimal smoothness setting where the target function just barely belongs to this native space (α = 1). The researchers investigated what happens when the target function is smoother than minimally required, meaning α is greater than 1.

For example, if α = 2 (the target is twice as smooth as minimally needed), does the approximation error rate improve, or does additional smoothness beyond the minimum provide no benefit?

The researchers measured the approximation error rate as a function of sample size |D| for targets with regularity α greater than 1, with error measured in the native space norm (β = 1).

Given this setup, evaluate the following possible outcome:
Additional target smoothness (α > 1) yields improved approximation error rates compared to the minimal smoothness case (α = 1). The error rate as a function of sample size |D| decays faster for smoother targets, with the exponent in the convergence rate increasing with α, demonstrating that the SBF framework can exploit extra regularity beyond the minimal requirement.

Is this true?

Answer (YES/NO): YES